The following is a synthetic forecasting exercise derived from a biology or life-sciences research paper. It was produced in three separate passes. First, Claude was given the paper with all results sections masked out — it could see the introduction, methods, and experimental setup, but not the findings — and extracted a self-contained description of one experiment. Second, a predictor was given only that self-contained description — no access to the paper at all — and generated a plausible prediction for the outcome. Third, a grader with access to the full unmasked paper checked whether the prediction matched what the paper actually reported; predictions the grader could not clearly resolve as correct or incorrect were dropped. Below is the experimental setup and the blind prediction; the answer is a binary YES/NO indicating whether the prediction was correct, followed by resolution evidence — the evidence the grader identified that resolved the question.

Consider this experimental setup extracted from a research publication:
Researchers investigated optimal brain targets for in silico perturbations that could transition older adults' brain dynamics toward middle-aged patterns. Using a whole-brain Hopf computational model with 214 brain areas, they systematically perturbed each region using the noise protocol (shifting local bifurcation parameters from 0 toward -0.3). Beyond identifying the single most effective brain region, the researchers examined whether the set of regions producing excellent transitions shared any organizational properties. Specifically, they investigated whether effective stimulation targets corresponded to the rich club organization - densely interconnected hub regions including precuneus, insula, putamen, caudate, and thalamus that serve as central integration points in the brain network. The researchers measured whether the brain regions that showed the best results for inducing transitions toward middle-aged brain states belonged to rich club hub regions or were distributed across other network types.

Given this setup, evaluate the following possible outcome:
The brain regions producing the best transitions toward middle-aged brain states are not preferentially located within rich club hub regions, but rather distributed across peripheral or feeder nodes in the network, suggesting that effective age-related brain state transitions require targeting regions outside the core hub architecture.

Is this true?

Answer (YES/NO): NO